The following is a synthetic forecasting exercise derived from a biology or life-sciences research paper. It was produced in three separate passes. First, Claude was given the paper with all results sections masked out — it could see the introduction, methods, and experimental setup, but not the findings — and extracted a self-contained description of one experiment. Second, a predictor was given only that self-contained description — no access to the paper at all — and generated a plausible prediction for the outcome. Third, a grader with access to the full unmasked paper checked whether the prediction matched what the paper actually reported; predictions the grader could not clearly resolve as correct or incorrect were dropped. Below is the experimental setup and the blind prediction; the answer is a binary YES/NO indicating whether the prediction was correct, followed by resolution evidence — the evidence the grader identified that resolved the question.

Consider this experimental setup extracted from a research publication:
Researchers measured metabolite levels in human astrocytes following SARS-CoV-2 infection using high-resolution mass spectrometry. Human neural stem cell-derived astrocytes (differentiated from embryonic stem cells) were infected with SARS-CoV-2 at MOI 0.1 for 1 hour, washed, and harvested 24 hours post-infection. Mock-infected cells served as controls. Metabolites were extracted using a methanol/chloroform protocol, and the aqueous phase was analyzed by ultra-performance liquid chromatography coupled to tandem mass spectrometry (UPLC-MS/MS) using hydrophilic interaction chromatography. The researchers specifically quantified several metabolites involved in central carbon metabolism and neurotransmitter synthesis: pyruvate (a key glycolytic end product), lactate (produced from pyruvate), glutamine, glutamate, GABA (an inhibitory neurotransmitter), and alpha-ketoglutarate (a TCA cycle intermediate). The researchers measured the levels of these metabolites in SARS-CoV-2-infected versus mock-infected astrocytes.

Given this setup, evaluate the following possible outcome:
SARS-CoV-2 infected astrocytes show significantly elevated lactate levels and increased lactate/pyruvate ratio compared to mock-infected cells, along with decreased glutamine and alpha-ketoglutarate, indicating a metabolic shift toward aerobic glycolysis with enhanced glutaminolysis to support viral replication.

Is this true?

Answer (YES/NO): NO